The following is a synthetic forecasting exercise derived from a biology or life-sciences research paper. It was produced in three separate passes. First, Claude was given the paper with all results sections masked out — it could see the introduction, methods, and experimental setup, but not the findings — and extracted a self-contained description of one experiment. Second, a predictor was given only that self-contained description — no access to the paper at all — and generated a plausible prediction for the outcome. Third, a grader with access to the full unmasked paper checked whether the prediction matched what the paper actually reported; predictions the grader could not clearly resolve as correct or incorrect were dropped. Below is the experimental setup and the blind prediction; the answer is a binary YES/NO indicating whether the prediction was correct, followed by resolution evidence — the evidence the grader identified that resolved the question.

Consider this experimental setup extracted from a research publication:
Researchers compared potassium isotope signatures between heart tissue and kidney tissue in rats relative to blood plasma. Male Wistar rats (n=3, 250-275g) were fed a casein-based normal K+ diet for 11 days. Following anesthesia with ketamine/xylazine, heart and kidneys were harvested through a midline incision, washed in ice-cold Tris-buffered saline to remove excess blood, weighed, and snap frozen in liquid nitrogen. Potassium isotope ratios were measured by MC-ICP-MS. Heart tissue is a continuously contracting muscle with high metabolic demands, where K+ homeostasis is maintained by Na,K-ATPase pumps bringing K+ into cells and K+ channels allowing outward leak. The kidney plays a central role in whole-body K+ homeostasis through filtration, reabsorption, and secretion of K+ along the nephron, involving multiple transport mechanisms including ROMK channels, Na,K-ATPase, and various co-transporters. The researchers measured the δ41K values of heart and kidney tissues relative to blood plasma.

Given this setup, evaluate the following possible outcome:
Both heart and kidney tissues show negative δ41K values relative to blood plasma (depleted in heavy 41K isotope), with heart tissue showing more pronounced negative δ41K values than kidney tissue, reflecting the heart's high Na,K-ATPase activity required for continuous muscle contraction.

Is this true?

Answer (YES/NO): NO